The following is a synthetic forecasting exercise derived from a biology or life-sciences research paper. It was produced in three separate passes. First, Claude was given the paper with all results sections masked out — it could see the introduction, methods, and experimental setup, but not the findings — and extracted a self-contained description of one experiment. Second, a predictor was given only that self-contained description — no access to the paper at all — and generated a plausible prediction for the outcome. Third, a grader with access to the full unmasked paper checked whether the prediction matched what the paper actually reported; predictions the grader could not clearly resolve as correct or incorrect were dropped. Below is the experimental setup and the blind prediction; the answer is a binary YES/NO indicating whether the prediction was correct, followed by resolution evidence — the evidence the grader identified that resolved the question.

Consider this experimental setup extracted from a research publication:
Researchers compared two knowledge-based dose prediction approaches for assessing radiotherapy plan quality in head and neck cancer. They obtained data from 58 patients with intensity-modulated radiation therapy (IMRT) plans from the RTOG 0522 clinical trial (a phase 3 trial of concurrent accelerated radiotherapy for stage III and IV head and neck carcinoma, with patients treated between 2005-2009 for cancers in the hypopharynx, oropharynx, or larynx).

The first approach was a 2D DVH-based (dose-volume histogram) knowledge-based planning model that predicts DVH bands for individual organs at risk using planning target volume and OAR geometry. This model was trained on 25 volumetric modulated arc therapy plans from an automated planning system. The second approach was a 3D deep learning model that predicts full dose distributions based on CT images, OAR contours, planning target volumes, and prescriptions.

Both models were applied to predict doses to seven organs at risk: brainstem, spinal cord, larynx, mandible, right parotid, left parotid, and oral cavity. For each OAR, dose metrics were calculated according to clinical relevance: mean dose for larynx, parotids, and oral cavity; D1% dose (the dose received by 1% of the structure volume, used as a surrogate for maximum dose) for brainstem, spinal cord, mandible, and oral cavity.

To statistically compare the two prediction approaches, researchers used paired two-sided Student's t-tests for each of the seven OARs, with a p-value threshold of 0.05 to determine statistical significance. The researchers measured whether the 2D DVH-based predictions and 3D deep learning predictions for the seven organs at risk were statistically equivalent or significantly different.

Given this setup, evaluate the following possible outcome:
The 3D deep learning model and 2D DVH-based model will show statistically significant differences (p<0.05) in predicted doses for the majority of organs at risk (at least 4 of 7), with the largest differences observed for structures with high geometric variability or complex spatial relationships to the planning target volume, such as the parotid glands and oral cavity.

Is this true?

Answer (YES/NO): NO